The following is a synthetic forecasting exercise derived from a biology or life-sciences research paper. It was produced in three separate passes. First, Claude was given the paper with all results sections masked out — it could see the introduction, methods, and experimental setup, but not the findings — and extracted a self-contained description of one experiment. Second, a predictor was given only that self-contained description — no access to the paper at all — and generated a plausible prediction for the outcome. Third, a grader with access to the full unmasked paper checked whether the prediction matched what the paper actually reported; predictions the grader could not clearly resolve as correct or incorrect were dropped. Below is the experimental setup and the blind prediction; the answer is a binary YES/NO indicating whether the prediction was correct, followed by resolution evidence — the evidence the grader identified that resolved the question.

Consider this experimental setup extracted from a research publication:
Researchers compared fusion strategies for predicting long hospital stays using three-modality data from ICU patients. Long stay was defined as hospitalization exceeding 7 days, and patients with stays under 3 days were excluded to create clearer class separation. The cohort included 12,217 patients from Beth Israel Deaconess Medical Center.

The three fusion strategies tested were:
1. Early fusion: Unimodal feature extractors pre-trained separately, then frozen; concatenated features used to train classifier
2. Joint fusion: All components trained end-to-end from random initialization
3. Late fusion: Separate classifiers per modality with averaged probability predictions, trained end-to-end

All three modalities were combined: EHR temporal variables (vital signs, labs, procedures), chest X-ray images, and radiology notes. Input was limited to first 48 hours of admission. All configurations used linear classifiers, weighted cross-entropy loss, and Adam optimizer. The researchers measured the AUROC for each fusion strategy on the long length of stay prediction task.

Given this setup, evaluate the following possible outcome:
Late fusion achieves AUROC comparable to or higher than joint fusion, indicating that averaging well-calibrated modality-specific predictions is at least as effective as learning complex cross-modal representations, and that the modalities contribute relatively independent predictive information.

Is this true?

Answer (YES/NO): YES